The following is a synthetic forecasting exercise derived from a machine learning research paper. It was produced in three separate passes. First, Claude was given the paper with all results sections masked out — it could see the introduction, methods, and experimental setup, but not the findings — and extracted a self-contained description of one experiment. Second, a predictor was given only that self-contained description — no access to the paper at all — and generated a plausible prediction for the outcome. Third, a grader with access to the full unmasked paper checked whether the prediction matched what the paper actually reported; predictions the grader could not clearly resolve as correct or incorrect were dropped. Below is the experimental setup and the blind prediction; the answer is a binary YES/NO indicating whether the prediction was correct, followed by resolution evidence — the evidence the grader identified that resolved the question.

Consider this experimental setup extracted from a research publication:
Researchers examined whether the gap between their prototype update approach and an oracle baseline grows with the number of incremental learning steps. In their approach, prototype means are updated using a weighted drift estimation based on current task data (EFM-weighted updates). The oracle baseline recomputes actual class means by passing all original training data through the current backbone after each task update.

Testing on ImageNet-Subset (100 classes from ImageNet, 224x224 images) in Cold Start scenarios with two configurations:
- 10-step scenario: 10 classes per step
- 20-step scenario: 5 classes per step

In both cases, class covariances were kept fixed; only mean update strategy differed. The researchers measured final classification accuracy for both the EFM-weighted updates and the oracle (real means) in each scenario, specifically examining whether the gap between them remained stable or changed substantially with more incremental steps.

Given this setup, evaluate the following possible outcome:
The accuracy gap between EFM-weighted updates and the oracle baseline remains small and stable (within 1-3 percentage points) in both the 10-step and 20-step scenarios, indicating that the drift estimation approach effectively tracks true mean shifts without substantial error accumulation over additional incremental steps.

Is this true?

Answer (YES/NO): NO